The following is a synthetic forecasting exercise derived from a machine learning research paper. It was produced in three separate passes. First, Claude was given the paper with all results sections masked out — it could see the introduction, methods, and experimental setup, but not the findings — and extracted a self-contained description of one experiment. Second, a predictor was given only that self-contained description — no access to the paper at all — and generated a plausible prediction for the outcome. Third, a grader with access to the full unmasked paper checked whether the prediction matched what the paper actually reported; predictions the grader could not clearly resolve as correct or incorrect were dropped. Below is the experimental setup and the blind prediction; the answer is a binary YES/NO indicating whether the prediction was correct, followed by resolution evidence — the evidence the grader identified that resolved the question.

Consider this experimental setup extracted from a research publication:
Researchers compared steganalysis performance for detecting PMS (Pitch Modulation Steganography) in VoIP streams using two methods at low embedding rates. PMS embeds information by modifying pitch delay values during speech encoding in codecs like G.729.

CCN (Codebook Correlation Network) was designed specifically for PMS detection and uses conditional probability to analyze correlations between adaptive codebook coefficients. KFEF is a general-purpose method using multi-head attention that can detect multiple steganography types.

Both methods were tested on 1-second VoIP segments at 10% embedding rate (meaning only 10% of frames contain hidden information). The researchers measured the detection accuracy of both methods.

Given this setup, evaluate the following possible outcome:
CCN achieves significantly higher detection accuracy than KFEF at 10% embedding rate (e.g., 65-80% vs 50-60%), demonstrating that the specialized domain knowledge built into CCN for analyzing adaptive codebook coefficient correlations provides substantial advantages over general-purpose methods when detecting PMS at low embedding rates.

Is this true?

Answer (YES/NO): NO